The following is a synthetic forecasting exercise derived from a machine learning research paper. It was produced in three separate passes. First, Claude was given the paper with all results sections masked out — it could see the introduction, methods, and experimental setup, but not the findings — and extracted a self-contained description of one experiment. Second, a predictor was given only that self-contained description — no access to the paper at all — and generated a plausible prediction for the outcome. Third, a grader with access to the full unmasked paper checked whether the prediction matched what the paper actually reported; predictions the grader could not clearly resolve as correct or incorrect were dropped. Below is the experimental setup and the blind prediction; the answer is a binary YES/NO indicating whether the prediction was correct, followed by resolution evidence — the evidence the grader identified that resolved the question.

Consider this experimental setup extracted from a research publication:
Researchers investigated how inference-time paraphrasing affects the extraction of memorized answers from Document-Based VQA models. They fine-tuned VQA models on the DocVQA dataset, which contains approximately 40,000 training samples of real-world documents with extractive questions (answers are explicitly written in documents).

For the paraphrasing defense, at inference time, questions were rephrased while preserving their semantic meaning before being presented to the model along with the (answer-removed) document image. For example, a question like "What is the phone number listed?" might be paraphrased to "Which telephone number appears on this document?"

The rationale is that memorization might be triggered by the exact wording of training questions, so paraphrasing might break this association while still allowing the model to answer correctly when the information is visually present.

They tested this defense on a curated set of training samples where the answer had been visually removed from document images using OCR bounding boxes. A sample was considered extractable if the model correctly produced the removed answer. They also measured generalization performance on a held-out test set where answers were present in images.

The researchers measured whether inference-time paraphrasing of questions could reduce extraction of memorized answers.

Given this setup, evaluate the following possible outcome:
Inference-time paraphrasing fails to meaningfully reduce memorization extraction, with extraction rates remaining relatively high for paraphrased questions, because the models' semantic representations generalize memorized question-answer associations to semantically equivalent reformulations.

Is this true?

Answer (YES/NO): NO